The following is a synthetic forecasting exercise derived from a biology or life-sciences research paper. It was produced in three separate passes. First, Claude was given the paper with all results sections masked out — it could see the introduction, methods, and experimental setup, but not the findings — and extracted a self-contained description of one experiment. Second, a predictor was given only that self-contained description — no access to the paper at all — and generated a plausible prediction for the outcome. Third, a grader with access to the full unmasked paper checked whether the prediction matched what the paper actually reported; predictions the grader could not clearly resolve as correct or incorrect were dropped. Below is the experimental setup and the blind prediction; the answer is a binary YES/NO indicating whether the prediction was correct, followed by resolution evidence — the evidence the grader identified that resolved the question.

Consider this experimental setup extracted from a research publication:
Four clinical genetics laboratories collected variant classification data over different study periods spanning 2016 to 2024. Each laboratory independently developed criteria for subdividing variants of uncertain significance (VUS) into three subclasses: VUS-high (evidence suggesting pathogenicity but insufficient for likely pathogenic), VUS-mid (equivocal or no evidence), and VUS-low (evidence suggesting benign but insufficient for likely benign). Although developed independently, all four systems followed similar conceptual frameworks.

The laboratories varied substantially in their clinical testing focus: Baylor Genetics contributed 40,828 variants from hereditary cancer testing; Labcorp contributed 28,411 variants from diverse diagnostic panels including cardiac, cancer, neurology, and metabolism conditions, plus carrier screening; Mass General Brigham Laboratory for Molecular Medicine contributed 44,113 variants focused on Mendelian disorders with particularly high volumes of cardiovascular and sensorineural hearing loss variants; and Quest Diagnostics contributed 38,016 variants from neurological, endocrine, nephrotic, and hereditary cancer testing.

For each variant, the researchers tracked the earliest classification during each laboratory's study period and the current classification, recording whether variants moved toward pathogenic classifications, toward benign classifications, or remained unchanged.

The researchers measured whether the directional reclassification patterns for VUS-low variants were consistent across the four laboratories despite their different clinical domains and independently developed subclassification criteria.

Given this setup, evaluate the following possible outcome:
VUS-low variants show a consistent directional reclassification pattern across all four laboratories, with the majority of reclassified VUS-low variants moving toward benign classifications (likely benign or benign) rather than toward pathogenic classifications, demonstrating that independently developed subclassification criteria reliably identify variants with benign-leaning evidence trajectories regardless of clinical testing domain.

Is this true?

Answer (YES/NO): YES